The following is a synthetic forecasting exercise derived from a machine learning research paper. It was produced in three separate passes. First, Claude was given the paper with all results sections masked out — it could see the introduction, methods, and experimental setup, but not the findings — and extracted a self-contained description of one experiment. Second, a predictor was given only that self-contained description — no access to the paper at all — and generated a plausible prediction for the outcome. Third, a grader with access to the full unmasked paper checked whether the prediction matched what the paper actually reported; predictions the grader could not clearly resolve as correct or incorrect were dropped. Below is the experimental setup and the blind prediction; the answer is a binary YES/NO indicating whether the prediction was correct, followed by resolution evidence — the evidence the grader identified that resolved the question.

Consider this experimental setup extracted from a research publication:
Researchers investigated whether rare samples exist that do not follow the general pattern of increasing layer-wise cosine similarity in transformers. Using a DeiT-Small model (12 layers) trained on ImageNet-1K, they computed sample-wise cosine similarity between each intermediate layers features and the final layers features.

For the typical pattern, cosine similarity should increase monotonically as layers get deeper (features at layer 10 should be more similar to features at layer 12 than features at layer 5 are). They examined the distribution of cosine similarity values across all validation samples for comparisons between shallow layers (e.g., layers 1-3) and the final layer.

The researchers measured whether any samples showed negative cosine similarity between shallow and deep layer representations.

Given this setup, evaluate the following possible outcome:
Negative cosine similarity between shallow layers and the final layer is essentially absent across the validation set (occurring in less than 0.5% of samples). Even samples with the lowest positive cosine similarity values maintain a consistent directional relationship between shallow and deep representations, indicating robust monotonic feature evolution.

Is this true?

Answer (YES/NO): NO